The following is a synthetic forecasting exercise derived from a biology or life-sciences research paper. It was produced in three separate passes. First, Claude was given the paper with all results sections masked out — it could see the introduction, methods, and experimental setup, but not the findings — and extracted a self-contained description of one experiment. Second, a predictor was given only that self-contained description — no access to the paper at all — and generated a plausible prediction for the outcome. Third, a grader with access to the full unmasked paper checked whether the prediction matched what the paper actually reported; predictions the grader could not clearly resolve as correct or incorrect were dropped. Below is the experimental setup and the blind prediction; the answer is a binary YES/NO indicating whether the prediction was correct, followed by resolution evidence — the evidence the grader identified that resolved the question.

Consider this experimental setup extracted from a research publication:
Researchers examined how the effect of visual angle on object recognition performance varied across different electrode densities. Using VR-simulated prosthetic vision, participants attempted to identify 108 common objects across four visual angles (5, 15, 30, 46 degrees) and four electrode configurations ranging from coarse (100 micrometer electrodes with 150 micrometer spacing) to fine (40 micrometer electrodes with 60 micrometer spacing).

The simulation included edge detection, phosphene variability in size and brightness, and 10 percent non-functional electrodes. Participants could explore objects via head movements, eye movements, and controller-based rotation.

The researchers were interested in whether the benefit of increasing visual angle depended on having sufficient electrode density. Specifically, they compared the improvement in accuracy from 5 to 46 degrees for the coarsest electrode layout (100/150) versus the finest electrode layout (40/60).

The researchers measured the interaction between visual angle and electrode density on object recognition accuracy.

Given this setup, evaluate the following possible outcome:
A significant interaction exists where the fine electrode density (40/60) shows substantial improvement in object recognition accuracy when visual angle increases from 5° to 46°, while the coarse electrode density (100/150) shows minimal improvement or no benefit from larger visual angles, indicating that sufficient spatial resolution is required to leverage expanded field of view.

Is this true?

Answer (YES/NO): NO